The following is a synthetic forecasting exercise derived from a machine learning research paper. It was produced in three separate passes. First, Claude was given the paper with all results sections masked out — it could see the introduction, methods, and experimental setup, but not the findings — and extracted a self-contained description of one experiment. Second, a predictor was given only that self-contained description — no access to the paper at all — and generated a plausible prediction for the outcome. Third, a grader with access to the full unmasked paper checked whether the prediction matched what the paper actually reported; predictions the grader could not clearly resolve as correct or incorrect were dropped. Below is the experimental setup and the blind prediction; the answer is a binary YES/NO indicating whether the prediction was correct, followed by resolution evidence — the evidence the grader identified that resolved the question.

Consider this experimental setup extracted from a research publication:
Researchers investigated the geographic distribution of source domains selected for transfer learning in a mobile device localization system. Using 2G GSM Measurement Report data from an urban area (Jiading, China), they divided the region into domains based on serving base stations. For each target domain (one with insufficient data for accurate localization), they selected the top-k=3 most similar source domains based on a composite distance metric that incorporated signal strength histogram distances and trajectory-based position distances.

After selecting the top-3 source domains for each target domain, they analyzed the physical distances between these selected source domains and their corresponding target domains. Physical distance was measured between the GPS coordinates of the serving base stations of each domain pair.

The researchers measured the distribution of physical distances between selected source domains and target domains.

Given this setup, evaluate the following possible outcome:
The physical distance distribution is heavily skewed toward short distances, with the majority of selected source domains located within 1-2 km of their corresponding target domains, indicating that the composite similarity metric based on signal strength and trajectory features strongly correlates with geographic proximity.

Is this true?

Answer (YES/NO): NO